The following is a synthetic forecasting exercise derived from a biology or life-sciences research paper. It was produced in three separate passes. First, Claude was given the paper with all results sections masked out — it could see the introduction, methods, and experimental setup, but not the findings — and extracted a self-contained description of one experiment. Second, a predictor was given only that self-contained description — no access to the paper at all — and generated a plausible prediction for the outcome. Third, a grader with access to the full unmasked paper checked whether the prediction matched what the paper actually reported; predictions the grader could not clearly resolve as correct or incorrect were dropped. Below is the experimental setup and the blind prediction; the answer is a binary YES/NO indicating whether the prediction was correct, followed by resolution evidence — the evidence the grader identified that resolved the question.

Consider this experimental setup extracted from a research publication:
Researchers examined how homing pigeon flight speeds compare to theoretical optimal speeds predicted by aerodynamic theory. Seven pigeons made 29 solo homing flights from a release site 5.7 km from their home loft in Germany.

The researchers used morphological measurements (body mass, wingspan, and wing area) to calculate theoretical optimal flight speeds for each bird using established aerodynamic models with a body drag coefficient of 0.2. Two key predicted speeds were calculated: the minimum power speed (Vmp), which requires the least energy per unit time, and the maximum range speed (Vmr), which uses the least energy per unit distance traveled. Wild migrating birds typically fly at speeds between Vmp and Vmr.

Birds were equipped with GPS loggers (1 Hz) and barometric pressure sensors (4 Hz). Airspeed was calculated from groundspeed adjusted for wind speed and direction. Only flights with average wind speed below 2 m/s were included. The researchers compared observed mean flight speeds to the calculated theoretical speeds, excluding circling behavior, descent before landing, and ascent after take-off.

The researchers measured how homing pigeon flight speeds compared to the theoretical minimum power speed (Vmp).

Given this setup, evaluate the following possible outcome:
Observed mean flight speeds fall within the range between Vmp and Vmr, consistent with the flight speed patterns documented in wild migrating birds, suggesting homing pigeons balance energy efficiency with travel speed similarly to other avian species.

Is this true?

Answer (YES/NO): NO